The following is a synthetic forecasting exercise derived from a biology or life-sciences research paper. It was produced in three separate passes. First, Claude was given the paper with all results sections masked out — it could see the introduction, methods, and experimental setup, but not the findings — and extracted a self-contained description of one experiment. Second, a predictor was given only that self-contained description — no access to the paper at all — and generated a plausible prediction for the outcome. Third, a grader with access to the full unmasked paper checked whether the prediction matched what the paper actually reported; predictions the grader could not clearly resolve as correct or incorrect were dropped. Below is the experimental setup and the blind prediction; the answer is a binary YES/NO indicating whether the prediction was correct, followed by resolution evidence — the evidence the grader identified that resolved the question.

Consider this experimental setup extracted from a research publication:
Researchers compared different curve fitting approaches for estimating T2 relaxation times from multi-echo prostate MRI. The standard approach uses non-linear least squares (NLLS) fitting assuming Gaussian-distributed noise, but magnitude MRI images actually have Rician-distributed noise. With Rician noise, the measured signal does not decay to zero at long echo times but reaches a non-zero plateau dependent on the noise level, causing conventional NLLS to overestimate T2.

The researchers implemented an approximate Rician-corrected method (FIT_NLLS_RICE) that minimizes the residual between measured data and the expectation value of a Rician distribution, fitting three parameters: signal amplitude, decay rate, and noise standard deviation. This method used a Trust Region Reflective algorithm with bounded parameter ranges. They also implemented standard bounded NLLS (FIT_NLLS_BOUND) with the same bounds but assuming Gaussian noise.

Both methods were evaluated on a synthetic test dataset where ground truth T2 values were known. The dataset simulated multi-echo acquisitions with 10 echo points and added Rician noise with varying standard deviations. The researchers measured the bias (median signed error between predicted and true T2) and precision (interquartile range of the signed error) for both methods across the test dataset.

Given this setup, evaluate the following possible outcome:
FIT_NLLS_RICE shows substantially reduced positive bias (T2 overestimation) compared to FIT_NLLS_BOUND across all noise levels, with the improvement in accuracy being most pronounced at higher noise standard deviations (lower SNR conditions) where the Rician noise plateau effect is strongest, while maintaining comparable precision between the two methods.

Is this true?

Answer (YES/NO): NO